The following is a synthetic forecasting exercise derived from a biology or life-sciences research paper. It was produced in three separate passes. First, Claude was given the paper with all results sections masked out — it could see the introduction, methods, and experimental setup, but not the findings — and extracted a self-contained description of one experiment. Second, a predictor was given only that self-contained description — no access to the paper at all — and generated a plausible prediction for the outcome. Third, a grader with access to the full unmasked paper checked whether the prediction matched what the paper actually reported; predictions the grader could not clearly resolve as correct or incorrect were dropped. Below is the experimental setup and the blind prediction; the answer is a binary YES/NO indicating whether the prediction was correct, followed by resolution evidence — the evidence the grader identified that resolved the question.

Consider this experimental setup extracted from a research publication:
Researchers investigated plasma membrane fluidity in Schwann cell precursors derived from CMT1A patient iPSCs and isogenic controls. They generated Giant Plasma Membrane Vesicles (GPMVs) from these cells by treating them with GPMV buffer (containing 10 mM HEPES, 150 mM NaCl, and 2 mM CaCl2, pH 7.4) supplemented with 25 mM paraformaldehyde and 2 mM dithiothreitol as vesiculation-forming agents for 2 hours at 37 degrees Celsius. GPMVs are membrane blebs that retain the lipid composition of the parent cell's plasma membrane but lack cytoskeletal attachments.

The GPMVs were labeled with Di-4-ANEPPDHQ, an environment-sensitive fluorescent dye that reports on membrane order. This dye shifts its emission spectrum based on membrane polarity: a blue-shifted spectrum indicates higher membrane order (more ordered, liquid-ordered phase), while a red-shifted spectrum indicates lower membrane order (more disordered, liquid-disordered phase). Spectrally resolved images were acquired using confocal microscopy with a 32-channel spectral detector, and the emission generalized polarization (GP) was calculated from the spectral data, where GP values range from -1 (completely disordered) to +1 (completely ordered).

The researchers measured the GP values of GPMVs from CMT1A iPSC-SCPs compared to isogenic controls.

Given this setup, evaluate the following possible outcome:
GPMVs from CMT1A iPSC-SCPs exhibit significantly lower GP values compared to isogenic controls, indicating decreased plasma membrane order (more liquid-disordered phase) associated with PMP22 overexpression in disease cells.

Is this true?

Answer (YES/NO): YES